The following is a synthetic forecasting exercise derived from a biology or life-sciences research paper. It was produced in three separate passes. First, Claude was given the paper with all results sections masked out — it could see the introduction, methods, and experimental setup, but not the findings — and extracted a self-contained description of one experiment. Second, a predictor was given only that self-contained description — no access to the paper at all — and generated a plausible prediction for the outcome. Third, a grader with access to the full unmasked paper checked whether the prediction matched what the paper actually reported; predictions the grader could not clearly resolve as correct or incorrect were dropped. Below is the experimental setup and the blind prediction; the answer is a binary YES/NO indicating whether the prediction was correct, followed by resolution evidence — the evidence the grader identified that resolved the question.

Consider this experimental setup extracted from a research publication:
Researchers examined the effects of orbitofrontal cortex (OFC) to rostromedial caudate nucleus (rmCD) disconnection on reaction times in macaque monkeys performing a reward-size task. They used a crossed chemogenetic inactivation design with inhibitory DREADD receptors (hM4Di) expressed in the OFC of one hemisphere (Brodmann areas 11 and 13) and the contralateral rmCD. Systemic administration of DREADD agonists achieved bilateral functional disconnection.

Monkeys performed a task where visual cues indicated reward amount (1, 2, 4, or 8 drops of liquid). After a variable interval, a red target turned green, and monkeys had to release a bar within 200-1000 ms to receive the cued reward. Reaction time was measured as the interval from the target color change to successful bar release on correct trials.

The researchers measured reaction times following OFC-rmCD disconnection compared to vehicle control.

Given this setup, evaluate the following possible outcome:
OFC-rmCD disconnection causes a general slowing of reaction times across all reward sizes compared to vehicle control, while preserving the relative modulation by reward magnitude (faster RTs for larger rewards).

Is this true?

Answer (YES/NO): NO